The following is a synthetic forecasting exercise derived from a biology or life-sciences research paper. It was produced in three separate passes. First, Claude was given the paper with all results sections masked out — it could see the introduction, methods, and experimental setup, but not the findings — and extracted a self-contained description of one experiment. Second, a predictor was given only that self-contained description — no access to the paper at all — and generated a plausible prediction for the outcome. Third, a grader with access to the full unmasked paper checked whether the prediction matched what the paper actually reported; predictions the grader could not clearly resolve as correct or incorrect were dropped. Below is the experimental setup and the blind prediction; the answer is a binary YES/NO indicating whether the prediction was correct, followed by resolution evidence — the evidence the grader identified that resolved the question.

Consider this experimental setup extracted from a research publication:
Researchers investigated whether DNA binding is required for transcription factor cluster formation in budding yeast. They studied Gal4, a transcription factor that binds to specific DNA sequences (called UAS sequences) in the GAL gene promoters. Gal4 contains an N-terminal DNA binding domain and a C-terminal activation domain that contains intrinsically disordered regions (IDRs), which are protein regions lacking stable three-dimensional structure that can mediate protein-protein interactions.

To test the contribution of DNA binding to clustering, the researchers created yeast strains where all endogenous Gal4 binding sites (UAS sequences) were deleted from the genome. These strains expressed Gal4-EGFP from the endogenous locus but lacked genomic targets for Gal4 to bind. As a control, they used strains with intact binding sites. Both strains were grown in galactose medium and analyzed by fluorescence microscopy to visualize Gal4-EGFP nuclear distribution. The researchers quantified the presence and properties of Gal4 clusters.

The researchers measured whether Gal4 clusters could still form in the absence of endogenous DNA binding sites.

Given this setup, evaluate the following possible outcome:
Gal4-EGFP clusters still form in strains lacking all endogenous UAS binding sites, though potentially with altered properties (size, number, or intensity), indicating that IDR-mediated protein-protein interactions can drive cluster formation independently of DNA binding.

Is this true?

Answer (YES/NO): YES